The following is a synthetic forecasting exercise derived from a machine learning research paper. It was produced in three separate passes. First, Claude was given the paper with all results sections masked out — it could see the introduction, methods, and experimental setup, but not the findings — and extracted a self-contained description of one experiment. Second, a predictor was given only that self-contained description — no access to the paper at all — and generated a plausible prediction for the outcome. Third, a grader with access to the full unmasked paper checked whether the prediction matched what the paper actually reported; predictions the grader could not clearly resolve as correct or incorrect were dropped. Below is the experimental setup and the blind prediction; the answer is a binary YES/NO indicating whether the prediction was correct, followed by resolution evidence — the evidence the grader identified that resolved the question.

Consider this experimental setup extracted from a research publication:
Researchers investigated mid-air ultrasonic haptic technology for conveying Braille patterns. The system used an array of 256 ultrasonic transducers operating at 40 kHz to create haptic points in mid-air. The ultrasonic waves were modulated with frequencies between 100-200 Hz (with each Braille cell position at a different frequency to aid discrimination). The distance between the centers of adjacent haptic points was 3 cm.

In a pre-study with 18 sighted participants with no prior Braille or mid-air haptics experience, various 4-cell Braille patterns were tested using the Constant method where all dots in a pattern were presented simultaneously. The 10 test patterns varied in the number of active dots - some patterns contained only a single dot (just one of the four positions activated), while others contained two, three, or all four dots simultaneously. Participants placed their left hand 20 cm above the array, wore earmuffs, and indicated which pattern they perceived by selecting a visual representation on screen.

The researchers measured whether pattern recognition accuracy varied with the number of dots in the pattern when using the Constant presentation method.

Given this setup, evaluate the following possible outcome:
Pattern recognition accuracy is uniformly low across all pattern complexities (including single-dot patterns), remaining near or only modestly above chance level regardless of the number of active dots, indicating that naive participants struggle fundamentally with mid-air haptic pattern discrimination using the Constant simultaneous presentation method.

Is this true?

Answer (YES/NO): NO